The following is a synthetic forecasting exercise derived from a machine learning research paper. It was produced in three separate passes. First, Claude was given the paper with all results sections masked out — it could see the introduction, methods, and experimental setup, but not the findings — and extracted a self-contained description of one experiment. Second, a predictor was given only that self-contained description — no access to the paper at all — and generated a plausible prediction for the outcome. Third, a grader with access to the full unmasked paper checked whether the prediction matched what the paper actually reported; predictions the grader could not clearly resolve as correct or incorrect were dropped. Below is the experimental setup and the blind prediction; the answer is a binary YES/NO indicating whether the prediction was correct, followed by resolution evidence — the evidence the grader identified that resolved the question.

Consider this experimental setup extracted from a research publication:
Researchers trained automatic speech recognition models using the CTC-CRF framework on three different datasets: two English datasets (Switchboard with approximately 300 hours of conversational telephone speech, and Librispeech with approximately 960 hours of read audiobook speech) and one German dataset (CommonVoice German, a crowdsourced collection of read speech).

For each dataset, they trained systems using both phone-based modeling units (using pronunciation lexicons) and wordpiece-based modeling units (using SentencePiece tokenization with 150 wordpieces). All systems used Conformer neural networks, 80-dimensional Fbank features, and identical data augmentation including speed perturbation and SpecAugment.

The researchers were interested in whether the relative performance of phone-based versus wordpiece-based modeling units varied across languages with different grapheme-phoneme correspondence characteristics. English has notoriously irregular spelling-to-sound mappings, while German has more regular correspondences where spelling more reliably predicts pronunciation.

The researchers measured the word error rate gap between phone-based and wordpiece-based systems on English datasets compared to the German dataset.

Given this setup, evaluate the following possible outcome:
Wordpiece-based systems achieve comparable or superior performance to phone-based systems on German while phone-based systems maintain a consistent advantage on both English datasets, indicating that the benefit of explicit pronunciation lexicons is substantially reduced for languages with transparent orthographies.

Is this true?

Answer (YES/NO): YES